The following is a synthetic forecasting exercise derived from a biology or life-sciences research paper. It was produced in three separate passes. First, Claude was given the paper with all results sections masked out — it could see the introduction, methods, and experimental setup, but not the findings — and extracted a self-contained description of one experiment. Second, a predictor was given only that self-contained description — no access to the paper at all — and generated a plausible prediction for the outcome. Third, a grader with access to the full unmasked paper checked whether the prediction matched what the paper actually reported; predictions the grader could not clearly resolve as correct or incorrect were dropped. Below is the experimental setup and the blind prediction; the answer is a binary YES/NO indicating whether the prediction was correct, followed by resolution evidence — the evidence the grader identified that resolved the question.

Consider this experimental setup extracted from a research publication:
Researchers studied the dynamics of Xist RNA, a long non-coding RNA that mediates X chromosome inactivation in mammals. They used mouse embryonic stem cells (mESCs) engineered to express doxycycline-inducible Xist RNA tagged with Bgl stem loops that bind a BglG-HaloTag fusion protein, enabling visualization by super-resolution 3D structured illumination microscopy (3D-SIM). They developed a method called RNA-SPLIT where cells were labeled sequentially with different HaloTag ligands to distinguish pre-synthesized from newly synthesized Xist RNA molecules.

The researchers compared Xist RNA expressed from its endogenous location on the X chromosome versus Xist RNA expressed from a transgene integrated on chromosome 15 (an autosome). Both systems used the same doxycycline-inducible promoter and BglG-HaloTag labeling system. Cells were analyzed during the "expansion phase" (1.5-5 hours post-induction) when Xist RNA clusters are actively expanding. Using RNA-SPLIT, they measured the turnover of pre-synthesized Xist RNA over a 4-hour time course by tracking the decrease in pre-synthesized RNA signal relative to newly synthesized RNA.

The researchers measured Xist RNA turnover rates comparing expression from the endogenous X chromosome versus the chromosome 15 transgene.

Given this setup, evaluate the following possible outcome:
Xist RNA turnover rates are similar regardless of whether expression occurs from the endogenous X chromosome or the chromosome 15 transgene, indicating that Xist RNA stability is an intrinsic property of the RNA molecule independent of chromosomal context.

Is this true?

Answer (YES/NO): NO